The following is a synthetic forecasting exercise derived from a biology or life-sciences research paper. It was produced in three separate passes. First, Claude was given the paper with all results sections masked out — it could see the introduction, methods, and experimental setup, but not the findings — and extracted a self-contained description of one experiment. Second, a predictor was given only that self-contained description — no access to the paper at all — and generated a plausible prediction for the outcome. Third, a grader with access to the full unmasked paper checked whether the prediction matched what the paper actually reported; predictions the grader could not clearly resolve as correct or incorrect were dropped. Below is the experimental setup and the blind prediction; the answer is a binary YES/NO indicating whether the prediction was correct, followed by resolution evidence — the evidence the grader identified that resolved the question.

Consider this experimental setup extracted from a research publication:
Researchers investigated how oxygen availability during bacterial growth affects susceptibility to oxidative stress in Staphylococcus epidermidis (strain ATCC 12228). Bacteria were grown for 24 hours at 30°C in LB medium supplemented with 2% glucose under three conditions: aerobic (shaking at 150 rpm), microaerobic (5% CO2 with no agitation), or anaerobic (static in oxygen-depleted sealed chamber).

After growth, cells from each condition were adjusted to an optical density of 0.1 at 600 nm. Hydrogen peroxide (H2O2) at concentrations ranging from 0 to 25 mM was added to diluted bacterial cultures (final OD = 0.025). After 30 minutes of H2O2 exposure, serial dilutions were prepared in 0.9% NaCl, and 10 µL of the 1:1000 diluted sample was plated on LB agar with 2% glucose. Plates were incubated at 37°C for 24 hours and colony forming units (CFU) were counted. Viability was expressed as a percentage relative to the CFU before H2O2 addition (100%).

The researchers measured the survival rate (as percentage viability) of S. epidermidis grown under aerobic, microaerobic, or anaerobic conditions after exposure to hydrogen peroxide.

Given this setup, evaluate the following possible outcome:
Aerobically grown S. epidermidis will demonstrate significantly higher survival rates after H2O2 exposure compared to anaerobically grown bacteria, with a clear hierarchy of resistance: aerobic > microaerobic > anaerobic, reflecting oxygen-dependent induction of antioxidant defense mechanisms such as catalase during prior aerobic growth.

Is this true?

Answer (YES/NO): NO